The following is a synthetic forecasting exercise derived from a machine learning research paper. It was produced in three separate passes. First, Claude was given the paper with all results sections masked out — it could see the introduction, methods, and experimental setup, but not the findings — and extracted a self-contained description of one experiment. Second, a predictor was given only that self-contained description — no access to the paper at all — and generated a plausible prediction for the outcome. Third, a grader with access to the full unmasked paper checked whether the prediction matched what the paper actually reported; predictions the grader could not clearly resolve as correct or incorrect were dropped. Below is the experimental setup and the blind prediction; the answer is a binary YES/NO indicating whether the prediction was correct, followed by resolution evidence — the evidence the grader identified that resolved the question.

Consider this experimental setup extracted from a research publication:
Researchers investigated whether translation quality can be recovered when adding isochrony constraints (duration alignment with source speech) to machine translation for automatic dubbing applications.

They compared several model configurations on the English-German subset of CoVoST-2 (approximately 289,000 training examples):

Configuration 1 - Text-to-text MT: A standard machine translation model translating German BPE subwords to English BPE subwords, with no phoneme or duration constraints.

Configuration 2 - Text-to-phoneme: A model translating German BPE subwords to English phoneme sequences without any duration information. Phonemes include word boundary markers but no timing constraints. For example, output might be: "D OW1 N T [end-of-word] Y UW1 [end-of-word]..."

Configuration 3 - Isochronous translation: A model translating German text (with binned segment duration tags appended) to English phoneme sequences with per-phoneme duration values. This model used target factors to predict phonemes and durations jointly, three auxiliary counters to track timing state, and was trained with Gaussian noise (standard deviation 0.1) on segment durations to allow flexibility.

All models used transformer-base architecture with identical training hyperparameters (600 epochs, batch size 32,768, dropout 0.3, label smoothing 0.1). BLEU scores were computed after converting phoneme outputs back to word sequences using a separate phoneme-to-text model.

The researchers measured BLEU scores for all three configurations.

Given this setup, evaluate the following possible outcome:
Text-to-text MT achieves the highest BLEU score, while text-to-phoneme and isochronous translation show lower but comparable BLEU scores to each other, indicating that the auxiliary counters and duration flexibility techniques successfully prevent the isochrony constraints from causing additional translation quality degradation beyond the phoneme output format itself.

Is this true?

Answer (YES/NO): YES